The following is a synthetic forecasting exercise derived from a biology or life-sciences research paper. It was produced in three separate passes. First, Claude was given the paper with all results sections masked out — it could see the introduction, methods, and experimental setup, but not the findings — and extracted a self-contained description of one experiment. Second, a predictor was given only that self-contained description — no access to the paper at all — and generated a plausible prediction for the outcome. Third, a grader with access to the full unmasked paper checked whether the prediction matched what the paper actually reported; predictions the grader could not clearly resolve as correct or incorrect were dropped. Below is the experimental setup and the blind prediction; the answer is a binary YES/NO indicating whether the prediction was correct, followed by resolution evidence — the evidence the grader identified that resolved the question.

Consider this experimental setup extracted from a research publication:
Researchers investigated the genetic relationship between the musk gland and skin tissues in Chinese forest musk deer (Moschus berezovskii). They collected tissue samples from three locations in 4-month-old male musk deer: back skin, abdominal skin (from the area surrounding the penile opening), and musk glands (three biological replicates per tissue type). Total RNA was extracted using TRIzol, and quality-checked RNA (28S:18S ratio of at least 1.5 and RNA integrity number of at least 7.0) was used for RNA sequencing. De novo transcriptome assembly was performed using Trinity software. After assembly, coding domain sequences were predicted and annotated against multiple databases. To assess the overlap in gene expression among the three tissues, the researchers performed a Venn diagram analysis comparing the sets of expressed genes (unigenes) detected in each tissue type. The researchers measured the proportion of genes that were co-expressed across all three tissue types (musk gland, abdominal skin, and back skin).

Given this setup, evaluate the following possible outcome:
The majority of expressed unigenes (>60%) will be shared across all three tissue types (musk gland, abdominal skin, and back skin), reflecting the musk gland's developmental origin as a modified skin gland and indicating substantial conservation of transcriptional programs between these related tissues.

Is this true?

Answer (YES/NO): YES